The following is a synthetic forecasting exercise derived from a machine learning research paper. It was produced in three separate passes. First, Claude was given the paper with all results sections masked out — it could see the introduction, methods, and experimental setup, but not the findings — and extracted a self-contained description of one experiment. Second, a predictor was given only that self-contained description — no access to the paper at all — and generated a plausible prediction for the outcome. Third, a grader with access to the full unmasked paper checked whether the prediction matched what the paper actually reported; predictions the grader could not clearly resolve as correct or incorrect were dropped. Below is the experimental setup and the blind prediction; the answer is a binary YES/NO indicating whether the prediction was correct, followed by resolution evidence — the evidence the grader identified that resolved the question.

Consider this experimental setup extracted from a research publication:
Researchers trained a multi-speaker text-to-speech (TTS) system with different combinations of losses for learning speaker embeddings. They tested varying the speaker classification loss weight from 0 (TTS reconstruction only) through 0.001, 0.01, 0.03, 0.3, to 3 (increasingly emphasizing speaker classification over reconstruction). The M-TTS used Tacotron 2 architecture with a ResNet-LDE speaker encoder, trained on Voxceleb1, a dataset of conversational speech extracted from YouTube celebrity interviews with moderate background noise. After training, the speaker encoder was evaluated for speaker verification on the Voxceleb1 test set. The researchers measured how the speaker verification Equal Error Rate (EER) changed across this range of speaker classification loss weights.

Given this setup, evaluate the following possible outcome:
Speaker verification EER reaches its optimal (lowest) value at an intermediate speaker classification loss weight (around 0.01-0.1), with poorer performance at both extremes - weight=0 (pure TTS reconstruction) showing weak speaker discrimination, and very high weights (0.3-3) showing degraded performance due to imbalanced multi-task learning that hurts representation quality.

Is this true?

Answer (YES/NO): YES